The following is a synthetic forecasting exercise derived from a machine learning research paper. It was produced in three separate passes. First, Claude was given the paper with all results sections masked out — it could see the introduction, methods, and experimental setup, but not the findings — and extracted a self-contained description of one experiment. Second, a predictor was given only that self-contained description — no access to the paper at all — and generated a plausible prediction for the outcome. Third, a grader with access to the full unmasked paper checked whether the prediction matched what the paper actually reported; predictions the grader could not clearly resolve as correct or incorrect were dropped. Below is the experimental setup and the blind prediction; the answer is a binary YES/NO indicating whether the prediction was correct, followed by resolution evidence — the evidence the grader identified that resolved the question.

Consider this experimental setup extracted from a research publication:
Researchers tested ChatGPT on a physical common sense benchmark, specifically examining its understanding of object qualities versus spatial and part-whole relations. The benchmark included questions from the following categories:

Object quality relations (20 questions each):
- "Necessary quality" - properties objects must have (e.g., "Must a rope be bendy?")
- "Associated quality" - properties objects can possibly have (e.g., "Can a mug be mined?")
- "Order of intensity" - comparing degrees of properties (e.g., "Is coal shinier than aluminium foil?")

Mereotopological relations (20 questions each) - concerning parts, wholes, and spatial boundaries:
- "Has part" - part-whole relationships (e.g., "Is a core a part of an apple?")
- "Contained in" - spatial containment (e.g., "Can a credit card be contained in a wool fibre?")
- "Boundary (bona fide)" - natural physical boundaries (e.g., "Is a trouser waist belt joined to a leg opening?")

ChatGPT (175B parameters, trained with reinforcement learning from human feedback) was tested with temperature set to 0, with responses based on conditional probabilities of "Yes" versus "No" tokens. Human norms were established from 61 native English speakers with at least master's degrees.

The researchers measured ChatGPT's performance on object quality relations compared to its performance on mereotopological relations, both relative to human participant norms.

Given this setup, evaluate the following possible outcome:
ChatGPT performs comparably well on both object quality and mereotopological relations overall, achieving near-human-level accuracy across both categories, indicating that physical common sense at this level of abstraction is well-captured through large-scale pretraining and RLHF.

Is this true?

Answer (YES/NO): NO